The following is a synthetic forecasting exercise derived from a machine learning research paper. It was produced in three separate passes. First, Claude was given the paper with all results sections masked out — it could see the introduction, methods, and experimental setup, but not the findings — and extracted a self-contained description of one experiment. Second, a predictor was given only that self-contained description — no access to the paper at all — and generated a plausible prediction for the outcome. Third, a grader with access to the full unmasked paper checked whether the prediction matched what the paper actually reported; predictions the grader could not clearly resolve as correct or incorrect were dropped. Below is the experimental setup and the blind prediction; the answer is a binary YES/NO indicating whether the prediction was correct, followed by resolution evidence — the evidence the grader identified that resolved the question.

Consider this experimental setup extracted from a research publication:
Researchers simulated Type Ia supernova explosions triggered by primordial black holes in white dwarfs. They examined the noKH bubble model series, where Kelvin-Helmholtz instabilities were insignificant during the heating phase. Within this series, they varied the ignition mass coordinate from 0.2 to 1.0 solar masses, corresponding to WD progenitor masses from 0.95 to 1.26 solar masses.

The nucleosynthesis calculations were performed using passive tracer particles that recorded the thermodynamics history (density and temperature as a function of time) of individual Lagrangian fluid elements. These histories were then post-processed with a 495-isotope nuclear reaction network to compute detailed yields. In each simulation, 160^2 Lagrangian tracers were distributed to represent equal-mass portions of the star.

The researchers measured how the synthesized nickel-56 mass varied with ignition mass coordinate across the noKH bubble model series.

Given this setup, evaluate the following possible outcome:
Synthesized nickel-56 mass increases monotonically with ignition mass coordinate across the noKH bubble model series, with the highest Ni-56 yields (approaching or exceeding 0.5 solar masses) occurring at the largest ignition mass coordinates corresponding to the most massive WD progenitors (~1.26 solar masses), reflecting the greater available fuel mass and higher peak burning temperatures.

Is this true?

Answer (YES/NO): YES